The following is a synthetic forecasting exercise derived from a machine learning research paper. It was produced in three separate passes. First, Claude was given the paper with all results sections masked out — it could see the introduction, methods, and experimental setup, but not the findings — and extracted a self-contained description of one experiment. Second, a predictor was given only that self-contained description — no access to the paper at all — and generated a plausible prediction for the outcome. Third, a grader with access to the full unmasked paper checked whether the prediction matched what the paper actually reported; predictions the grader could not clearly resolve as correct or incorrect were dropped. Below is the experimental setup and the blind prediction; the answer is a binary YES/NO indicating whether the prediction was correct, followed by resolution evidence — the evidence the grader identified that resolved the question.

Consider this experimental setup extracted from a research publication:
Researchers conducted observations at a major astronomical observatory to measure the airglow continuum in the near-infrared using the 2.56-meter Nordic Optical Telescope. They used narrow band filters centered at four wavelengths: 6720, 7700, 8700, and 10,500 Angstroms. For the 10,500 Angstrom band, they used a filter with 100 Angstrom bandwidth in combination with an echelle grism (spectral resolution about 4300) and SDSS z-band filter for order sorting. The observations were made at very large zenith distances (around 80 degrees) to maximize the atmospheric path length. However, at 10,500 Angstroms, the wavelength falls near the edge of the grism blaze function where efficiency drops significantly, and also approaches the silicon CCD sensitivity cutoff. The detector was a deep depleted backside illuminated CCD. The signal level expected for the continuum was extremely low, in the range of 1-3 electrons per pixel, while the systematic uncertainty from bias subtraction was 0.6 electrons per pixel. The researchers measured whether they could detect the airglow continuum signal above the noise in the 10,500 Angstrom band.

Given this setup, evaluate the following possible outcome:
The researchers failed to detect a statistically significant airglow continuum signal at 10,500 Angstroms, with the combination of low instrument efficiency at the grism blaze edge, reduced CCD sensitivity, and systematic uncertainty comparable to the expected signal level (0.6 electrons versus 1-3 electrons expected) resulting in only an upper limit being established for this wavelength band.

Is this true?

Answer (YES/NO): YES